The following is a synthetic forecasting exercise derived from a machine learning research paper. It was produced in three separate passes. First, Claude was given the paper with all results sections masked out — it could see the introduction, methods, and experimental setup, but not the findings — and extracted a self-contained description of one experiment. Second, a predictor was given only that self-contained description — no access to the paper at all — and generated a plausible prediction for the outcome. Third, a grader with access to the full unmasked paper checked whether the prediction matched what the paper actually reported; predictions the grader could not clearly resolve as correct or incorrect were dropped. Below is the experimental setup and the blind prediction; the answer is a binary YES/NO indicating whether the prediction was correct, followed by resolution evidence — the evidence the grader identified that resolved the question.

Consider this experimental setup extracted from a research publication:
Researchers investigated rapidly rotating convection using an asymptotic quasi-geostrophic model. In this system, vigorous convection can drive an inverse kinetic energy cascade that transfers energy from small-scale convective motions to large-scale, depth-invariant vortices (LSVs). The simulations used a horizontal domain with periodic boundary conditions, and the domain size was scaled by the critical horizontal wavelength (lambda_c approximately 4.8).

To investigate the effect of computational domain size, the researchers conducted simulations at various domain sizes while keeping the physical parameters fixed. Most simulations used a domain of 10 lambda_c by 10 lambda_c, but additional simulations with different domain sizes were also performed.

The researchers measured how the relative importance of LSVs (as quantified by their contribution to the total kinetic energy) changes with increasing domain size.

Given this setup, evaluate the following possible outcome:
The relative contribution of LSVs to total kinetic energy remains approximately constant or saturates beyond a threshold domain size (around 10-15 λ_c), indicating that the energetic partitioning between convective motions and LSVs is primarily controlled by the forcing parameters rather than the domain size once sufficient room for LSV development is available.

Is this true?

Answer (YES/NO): NO